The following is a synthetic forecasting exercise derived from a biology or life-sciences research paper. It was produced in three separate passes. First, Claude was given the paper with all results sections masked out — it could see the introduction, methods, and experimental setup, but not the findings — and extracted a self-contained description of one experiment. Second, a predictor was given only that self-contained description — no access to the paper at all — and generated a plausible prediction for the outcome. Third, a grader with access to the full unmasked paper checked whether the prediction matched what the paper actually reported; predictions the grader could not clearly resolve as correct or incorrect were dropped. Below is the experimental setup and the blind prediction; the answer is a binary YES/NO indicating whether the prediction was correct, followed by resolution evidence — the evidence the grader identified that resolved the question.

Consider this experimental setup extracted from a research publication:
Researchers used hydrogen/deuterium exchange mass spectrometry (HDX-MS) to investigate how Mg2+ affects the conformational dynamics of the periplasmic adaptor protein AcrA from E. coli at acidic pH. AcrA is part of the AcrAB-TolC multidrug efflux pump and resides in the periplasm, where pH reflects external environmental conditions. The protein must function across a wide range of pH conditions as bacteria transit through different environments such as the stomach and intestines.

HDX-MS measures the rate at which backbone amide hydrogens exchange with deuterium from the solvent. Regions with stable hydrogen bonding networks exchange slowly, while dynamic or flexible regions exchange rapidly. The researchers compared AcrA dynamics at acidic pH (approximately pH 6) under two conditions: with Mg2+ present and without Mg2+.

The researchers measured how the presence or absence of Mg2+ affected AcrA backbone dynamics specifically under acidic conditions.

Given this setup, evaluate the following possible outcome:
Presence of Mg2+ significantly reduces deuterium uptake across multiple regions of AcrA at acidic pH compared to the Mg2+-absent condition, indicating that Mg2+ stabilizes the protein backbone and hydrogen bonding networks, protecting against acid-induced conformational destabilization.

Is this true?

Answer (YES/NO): YES